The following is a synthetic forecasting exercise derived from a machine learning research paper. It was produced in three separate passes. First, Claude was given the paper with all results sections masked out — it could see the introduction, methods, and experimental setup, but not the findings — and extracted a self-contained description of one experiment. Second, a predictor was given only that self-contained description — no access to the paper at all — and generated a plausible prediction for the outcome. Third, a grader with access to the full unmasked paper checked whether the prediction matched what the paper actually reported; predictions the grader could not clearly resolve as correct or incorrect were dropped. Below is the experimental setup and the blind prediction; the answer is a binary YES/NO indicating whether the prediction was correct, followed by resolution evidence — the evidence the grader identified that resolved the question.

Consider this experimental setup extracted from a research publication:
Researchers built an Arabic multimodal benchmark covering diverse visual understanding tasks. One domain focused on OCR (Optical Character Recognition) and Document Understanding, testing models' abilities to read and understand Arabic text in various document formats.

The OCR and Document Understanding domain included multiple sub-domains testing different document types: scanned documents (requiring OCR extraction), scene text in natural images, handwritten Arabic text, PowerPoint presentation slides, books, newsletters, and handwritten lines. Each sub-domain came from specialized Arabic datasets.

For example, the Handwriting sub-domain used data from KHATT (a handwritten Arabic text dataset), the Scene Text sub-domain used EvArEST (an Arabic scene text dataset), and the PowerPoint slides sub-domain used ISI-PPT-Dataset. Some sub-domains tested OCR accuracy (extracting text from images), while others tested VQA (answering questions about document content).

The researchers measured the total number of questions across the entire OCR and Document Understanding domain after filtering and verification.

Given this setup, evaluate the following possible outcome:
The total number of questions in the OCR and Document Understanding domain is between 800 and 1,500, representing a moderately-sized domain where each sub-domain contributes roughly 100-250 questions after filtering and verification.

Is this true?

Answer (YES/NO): NO